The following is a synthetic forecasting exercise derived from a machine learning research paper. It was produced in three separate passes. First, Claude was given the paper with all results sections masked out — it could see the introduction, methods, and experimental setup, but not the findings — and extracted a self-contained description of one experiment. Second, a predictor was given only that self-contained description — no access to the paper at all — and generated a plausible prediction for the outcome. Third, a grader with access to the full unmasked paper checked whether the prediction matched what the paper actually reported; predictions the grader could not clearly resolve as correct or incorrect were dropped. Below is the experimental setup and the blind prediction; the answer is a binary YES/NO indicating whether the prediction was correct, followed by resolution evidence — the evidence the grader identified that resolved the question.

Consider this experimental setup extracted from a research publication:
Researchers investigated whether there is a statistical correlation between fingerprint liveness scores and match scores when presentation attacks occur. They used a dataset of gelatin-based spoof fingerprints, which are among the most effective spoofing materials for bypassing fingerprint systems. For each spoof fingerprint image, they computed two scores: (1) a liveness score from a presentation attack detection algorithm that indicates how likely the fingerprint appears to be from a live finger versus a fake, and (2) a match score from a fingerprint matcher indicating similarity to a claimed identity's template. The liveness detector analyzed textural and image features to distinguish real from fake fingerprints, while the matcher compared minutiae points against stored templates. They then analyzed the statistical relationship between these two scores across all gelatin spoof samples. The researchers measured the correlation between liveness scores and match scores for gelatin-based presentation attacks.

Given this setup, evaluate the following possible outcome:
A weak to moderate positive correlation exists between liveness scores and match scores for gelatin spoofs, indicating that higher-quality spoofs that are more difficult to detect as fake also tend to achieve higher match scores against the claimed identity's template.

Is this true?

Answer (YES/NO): NO